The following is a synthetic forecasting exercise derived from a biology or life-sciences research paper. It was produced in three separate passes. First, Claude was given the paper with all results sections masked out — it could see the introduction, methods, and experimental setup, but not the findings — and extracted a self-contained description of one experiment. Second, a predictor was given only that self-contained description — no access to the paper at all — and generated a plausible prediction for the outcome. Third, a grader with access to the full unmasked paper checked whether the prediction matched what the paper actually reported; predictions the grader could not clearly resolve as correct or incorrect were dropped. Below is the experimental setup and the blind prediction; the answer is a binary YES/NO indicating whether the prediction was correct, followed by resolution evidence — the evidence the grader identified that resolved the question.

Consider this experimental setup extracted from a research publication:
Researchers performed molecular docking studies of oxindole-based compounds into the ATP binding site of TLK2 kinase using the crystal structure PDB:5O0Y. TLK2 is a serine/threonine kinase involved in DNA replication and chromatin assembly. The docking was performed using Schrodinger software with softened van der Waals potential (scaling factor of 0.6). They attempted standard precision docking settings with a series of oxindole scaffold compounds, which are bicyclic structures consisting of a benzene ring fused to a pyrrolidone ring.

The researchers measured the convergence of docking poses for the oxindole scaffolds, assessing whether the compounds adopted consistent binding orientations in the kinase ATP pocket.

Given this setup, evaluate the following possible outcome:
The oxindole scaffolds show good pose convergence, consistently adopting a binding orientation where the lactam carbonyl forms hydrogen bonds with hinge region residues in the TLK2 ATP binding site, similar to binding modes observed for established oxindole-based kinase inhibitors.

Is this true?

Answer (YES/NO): NO